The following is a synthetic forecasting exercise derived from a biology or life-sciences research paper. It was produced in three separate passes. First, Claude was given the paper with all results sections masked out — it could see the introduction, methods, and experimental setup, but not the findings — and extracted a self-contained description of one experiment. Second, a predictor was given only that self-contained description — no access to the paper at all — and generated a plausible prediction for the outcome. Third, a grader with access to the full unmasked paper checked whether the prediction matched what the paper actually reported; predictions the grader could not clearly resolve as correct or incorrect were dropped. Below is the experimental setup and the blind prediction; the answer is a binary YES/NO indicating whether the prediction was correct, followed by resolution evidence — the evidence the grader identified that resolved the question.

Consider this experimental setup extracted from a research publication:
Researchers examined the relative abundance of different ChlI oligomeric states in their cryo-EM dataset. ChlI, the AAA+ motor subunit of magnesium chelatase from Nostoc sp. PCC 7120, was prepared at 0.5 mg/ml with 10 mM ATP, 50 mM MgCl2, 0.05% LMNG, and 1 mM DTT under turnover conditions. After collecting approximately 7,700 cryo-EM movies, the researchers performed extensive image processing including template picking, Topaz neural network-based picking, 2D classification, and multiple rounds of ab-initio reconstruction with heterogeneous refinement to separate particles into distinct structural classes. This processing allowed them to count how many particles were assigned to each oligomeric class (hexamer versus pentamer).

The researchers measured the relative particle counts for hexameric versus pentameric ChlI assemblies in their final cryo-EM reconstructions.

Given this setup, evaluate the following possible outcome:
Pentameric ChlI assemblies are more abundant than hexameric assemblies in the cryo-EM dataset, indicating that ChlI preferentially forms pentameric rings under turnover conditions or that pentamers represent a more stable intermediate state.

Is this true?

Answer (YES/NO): NO